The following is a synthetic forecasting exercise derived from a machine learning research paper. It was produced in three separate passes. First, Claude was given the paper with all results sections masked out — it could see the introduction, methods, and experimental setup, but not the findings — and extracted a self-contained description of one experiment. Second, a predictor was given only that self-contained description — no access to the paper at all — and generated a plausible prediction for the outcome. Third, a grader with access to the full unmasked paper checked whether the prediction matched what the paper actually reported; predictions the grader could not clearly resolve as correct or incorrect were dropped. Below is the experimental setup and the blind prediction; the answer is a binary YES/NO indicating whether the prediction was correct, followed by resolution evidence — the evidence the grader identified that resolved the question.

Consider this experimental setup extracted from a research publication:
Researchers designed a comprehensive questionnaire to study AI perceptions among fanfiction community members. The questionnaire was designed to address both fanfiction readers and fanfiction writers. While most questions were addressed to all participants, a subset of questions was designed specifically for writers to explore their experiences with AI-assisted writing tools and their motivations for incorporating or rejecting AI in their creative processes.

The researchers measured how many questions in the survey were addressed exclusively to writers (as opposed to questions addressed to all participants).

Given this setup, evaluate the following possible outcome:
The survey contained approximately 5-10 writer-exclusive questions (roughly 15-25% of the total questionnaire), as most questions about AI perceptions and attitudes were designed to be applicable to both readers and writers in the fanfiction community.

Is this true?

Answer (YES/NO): NO